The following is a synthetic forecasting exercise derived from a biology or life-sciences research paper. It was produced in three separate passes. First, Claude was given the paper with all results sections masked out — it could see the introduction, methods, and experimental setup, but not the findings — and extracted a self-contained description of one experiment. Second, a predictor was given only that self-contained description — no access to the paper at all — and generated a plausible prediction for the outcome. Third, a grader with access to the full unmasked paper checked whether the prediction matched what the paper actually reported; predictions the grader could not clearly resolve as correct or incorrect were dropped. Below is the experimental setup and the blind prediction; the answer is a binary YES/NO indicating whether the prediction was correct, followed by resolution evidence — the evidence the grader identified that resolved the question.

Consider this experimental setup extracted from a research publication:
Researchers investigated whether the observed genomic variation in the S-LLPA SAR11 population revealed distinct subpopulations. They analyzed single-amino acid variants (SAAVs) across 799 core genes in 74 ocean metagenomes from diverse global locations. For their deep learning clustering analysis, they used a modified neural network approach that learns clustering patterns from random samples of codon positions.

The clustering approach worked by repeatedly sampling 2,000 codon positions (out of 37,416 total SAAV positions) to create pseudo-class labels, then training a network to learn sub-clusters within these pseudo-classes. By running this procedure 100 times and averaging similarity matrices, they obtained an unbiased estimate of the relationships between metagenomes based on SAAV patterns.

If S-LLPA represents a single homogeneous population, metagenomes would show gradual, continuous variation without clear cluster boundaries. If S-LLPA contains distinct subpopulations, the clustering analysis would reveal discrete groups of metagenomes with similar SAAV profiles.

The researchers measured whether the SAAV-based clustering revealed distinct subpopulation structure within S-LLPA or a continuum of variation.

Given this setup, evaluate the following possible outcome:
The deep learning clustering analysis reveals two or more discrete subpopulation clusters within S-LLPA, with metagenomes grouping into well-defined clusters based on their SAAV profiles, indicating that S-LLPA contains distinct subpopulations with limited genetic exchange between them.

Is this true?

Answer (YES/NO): NO